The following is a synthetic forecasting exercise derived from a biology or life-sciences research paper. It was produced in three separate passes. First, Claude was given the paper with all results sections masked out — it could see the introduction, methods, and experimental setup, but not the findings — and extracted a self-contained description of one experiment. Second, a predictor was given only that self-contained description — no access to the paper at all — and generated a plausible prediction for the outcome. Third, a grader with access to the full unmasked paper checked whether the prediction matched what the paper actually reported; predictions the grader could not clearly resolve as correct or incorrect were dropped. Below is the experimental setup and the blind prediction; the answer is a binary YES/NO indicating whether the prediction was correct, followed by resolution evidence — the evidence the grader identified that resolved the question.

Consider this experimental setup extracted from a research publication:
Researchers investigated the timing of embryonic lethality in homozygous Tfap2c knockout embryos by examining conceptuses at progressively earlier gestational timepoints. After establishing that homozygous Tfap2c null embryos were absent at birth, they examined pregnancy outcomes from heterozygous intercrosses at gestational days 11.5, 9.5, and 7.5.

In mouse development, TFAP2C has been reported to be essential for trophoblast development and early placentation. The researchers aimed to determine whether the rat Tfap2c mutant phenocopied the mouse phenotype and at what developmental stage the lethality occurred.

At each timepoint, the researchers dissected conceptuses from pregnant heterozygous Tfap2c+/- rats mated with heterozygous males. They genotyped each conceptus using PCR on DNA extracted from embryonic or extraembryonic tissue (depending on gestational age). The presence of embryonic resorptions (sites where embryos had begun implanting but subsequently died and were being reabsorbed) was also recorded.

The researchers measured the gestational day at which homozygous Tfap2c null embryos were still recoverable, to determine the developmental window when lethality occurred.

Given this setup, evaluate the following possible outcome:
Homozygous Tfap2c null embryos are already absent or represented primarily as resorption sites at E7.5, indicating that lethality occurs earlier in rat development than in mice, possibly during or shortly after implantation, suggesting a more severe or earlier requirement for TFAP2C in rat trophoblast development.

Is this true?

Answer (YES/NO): NO